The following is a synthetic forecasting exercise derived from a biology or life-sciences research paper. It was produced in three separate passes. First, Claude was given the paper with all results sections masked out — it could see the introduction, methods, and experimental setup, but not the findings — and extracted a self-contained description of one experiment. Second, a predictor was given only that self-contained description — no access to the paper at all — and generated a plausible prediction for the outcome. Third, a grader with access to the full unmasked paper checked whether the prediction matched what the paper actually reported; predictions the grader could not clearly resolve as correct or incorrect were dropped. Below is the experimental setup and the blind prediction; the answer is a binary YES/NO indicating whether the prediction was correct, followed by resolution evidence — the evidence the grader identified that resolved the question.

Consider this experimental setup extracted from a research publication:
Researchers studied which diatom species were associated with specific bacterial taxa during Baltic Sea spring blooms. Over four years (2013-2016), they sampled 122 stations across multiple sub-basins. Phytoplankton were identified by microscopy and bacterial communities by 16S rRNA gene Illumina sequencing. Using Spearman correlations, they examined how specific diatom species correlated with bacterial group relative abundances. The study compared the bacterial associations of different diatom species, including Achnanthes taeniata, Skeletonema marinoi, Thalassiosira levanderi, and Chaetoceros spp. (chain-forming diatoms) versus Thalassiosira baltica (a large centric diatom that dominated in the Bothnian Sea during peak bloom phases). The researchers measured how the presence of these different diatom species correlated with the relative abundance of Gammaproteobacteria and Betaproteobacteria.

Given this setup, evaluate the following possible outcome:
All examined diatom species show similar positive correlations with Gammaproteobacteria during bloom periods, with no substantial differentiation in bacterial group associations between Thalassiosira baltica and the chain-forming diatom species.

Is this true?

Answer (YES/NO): NO